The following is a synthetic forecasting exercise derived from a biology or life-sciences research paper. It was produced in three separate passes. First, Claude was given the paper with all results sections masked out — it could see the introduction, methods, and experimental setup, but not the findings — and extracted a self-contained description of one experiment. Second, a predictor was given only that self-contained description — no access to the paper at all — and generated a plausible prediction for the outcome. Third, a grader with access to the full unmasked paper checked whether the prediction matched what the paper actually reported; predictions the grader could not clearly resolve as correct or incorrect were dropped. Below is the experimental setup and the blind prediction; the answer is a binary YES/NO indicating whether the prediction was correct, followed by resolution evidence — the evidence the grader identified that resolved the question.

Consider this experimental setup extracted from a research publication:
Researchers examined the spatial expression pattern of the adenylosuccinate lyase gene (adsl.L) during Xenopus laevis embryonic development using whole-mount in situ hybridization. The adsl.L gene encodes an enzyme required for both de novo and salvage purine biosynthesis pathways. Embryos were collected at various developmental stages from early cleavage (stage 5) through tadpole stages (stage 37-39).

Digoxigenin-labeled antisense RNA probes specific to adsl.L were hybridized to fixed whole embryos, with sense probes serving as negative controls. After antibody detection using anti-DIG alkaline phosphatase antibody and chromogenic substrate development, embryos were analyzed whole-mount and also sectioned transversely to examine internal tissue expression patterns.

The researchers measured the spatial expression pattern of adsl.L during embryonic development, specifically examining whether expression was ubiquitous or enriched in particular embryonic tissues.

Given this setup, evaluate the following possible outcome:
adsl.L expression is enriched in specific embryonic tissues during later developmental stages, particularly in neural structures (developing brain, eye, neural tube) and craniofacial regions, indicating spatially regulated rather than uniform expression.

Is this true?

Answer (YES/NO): YES